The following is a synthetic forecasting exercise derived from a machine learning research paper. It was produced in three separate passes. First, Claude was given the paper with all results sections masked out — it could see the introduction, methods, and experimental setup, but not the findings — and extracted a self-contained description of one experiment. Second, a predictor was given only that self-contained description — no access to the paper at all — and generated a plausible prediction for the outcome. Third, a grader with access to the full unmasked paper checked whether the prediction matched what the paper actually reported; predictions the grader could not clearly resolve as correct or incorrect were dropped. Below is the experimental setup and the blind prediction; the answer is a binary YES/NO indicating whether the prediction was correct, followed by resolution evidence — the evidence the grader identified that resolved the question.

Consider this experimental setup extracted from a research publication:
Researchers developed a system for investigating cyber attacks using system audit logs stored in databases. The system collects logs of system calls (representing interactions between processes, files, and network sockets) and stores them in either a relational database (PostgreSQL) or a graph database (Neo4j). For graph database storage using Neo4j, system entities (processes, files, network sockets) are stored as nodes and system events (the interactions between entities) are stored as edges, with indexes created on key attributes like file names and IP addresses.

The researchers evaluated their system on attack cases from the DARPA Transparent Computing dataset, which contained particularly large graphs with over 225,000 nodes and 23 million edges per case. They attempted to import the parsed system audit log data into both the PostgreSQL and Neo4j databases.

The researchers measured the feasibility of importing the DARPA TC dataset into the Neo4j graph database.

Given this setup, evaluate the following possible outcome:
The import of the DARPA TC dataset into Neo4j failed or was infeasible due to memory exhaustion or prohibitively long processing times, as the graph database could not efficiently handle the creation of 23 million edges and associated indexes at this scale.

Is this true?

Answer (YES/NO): YES